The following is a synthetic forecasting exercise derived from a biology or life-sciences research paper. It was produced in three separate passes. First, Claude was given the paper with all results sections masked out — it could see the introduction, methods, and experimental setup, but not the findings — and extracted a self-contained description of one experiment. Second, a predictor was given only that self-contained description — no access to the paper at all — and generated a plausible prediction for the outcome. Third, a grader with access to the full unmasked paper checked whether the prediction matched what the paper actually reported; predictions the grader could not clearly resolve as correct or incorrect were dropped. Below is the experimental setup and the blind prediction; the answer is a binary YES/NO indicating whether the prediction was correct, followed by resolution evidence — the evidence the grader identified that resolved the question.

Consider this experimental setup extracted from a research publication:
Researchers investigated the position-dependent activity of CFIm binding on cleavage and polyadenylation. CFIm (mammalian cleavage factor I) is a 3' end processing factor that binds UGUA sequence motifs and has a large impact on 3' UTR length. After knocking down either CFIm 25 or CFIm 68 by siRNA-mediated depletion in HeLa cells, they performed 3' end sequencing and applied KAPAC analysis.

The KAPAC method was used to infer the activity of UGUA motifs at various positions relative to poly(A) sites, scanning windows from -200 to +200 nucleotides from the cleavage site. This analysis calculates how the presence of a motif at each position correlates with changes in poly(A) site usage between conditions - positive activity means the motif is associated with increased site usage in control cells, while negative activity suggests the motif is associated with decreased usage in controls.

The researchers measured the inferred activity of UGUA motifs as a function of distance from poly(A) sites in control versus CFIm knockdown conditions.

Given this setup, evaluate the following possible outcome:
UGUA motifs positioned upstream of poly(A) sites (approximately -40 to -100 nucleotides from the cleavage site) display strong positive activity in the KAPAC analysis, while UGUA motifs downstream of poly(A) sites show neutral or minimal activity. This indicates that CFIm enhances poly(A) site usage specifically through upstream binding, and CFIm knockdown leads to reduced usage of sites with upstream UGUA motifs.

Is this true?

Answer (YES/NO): NO